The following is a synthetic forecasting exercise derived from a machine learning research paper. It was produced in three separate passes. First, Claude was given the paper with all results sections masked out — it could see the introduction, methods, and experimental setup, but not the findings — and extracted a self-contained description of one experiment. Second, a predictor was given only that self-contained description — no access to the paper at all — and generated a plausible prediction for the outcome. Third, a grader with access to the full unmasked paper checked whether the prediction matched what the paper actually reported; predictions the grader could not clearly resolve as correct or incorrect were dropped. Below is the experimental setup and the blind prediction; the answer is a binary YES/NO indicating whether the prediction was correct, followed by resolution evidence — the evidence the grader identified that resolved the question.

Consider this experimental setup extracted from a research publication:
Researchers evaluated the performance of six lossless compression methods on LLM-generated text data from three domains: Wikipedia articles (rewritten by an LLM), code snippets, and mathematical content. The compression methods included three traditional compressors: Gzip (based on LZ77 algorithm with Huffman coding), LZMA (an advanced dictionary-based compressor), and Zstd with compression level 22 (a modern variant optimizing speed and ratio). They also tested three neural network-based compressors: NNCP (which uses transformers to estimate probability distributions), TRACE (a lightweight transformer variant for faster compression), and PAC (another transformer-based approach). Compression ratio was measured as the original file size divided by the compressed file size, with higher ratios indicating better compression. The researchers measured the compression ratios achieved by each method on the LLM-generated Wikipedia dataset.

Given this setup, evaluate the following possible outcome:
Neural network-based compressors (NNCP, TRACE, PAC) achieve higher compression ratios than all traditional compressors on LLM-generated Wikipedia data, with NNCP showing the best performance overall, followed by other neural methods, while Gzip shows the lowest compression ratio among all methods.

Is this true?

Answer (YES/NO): NO